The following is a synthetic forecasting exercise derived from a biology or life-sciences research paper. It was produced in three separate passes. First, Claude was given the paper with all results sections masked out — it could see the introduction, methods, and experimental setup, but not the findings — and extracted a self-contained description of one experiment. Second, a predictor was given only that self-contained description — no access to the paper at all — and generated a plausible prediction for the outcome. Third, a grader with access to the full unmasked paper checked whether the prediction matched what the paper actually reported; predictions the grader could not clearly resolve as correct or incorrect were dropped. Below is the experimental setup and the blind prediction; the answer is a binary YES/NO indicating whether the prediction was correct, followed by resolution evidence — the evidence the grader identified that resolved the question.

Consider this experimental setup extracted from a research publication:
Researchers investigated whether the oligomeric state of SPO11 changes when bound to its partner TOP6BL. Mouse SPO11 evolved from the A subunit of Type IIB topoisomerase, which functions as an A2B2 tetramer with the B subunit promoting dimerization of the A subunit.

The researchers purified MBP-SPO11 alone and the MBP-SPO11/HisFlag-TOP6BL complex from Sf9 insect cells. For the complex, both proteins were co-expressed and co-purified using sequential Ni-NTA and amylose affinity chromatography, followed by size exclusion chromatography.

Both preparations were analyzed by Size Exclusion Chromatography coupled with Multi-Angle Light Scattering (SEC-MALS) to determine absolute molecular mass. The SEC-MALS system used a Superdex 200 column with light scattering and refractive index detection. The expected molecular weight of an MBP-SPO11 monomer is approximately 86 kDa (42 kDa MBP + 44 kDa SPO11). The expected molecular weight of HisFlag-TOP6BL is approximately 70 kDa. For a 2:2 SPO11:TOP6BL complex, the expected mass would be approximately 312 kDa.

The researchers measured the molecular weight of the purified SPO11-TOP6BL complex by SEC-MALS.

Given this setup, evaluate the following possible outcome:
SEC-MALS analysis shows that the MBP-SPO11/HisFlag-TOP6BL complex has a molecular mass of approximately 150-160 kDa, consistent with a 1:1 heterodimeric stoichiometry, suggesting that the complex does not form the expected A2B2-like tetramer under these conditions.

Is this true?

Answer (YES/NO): YES